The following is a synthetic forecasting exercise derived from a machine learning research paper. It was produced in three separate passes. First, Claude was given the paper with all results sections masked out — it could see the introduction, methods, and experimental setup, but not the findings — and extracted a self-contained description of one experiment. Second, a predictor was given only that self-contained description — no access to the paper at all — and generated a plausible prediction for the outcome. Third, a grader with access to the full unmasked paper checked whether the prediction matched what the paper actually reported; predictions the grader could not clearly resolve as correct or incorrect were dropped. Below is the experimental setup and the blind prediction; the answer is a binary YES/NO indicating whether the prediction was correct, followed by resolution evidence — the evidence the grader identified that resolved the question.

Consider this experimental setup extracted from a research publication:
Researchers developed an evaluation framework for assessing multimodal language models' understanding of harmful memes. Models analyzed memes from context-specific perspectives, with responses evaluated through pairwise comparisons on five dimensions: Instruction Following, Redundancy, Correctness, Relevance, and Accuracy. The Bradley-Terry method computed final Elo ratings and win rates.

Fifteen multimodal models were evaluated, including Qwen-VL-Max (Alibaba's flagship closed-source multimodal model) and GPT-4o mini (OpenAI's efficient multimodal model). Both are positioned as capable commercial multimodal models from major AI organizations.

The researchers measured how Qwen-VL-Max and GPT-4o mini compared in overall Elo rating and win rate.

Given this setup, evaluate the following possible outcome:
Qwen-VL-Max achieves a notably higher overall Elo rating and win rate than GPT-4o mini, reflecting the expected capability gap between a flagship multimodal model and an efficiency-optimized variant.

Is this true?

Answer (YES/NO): NO